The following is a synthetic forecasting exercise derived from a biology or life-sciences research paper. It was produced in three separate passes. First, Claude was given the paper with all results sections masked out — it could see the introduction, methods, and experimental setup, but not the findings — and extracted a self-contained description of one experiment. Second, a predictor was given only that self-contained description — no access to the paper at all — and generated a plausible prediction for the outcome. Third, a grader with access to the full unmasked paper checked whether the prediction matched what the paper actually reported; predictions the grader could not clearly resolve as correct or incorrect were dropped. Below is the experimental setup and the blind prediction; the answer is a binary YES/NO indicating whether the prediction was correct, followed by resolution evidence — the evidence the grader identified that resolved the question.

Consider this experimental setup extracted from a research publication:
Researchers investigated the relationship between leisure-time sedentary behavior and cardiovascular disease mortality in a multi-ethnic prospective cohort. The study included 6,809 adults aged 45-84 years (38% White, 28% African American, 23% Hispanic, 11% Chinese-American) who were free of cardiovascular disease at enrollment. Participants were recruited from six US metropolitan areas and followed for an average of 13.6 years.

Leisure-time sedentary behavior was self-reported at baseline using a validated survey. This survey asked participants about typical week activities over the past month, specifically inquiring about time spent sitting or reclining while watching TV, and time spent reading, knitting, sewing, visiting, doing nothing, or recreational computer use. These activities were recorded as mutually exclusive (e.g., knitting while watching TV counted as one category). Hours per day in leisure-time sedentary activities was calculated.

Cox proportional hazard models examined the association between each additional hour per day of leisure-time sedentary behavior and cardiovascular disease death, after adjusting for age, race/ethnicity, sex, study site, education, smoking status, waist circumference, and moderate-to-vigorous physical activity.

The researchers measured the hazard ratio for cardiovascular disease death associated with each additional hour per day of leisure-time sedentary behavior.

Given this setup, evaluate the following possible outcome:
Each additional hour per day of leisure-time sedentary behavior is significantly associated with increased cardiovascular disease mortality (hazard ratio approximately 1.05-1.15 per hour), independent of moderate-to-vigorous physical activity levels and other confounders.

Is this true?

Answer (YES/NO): YES